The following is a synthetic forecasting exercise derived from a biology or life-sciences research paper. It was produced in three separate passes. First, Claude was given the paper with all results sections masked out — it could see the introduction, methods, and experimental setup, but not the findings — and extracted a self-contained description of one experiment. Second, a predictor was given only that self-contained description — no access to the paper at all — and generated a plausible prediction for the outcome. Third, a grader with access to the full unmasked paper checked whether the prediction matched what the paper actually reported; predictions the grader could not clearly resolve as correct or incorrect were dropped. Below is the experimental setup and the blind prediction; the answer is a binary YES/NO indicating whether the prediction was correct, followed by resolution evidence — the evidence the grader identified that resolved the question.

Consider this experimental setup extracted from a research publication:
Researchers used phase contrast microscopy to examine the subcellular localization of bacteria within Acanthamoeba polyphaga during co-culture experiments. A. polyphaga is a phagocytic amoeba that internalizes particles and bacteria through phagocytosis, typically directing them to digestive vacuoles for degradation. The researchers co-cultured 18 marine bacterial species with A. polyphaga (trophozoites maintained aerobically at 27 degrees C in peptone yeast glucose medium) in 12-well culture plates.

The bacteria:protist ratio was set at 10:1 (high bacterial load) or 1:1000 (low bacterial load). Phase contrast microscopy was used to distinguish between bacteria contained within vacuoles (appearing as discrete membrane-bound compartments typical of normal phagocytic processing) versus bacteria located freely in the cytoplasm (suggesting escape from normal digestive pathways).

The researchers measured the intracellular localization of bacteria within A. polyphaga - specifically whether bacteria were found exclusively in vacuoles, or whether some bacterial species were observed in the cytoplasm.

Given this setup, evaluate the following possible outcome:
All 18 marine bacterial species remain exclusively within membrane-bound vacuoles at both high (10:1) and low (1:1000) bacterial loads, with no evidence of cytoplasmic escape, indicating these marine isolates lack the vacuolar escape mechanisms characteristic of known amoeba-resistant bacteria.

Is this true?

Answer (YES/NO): NO